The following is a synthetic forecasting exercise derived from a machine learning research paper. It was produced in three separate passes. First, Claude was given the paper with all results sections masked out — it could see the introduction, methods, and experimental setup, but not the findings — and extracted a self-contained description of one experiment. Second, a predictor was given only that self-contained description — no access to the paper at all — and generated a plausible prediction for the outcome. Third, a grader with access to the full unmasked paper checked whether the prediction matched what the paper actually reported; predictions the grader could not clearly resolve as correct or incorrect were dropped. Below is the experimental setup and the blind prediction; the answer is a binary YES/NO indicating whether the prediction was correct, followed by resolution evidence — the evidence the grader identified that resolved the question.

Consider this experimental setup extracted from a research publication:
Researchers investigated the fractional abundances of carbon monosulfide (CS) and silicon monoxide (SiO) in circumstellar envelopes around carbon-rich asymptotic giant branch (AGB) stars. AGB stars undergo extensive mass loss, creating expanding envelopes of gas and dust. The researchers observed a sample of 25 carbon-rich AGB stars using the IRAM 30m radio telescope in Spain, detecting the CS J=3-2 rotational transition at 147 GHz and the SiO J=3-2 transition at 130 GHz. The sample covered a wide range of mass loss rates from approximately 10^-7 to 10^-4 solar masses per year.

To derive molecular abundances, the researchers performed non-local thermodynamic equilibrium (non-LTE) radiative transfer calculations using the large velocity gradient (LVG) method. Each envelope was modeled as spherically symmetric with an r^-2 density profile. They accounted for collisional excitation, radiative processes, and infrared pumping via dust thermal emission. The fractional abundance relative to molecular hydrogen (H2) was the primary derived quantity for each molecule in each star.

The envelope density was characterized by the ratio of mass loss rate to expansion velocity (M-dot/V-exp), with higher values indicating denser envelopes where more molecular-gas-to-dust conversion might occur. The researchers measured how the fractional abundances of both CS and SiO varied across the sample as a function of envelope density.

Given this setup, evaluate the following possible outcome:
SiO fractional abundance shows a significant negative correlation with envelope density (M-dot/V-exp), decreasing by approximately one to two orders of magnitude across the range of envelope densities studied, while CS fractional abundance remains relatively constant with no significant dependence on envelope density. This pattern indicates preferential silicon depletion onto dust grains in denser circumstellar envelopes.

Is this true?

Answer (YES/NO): NO